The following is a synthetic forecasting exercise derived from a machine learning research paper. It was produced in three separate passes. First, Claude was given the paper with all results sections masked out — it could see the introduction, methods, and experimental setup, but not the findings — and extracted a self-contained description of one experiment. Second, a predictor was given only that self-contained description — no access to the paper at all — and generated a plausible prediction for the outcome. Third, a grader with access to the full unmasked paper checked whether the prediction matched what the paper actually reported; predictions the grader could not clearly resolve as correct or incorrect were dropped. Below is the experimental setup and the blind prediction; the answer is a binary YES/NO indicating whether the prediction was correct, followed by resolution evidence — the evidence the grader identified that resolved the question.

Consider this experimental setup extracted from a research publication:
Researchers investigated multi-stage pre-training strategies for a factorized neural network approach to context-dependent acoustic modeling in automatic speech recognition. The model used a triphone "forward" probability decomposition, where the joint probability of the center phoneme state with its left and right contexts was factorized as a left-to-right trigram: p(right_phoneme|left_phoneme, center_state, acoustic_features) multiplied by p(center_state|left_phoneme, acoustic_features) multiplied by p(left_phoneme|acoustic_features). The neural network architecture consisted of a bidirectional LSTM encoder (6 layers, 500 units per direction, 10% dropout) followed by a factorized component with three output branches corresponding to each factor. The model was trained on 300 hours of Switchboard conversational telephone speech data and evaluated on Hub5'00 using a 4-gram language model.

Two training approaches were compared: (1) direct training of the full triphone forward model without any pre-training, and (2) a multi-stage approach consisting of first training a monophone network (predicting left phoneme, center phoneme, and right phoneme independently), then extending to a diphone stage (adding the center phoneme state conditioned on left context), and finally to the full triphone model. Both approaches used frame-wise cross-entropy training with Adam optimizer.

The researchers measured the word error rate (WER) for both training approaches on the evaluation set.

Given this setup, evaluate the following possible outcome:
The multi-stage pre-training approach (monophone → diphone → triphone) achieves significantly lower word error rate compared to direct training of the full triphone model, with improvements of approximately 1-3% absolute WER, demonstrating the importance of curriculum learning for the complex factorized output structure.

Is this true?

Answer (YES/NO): NO